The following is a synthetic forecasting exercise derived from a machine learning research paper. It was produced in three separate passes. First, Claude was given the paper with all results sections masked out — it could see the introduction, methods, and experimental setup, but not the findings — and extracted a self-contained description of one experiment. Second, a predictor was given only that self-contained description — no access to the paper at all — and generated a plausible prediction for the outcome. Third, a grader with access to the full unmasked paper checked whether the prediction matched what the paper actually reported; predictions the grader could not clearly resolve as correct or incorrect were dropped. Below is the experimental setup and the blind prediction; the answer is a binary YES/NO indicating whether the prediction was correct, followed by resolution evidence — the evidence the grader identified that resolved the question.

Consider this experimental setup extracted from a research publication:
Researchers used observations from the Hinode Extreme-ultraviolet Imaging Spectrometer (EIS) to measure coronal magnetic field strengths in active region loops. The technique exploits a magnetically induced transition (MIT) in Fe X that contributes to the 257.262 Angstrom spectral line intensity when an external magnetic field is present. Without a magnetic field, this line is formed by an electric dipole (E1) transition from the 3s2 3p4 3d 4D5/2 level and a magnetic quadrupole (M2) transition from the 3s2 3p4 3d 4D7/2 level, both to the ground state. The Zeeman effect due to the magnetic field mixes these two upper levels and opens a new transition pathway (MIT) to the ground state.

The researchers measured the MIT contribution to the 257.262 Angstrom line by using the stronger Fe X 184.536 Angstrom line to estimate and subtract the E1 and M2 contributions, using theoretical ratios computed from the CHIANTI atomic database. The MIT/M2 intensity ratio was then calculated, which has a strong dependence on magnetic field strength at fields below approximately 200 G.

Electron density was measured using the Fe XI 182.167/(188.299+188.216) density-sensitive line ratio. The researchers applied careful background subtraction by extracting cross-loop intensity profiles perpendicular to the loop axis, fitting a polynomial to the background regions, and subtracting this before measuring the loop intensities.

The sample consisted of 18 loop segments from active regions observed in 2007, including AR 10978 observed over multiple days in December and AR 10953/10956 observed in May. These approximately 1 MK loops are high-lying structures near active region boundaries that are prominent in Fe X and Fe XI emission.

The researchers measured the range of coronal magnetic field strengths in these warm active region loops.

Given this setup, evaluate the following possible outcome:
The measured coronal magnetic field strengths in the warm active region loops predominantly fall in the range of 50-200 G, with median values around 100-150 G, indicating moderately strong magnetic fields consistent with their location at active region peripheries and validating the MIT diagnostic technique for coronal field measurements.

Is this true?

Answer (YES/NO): NO